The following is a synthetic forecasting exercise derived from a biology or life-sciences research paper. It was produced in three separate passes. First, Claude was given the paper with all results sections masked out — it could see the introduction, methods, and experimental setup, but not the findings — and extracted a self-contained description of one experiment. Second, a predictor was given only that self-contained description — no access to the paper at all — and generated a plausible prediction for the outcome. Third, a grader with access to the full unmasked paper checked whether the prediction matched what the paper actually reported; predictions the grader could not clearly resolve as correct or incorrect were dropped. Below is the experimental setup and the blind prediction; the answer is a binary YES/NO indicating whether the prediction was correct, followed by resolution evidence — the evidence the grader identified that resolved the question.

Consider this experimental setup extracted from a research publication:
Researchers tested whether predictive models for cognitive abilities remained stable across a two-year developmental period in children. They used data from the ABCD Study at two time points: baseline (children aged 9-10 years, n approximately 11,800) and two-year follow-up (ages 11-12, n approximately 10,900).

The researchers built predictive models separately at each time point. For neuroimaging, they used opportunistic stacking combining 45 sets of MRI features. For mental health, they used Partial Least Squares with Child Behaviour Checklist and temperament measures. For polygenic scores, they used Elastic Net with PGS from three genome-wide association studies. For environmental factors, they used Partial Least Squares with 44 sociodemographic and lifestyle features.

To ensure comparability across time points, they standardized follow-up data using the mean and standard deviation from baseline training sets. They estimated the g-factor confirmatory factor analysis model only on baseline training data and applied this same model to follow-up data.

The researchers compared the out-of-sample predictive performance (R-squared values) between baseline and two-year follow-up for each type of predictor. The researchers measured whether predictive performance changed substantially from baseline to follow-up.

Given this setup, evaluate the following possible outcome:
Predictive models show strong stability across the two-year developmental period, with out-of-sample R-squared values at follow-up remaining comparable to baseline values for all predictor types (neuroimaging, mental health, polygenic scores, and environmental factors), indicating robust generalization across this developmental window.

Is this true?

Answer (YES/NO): YES